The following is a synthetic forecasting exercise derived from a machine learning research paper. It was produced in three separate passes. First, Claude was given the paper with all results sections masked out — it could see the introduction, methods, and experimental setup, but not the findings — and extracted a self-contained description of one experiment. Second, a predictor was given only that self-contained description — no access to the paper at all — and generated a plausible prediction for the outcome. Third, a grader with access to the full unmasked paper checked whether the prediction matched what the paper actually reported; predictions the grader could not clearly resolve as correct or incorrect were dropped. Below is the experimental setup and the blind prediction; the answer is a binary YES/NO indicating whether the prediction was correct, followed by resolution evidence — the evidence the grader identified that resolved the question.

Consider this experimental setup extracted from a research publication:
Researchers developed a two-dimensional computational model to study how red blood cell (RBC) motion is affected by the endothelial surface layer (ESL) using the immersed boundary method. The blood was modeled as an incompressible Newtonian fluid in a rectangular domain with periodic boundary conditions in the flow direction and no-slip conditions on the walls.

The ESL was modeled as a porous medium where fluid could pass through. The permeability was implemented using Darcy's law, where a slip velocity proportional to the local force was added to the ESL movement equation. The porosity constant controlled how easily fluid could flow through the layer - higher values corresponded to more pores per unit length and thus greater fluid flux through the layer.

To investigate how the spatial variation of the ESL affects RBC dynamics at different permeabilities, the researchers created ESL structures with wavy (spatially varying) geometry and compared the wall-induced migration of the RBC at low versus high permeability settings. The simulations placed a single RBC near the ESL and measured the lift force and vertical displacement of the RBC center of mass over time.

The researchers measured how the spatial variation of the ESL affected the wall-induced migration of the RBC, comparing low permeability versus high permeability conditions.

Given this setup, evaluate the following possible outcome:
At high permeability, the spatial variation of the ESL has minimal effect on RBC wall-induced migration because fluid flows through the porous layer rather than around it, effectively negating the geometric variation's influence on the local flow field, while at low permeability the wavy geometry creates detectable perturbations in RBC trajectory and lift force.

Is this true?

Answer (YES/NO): NO